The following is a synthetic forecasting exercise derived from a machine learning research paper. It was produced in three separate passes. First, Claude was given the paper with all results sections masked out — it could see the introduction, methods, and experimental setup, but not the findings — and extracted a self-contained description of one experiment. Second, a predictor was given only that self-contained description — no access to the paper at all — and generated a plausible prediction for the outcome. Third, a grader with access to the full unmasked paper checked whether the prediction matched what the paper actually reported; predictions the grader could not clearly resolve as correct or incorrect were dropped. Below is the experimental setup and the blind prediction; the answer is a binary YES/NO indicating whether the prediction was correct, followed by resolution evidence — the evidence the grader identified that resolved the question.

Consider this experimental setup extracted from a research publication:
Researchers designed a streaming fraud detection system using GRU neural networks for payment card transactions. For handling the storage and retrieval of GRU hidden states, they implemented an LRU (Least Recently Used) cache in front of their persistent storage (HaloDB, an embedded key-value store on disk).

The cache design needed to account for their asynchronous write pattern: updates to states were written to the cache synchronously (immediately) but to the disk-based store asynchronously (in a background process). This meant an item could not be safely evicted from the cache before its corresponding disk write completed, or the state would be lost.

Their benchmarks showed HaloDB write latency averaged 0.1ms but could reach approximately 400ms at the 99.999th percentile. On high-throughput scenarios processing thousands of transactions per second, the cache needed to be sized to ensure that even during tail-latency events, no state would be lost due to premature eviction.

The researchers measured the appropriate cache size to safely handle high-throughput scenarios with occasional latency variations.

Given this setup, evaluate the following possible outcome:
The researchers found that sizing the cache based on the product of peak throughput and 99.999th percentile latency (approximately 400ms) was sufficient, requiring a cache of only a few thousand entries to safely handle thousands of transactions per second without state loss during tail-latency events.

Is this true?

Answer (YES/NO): NO